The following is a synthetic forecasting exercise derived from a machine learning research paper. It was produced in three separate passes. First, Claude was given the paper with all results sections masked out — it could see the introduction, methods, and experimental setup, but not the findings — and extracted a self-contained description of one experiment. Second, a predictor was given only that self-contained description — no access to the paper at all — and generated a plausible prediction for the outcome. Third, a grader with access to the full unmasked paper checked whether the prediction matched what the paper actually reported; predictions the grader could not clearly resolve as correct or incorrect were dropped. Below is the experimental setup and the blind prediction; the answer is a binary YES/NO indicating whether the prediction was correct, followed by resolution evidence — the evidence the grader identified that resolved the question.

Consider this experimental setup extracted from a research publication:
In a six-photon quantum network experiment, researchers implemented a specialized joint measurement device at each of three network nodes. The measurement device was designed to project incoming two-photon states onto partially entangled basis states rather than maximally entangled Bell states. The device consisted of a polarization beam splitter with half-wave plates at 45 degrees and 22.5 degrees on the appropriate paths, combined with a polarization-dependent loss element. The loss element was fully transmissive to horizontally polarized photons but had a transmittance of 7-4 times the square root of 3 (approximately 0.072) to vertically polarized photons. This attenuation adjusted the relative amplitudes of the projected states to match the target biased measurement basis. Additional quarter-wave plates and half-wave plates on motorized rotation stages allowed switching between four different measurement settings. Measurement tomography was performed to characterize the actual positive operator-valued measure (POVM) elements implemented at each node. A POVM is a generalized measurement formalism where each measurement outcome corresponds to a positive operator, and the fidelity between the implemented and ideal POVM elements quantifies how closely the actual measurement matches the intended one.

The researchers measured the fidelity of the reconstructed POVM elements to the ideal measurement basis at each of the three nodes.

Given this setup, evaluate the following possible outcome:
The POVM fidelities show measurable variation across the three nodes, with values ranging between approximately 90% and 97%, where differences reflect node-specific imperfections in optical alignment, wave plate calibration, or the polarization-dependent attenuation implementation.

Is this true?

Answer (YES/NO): NO